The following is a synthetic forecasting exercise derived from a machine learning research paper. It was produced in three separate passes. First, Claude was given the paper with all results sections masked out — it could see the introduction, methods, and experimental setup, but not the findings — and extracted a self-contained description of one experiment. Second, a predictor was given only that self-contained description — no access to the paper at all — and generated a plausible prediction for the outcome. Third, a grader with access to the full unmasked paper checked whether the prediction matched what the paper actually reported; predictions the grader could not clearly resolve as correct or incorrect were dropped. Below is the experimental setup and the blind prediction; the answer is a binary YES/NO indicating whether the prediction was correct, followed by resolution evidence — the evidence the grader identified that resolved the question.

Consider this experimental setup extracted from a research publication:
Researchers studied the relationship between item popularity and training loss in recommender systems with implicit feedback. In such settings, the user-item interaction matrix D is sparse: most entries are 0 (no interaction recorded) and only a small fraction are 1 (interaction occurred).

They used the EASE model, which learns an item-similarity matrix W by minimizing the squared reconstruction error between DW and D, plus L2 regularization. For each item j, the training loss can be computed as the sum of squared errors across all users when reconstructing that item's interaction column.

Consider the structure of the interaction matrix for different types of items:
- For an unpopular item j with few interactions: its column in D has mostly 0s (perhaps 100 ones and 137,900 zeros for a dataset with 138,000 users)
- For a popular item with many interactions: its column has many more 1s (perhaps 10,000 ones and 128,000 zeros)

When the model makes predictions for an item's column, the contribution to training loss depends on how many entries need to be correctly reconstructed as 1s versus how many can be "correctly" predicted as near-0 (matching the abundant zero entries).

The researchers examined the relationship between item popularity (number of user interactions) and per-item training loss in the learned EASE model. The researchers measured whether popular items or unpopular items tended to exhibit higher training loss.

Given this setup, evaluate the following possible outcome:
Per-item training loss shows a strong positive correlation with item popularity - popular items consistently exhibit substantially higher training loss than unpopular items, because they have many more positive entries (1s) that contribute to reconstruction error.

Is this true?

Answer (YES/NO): NO